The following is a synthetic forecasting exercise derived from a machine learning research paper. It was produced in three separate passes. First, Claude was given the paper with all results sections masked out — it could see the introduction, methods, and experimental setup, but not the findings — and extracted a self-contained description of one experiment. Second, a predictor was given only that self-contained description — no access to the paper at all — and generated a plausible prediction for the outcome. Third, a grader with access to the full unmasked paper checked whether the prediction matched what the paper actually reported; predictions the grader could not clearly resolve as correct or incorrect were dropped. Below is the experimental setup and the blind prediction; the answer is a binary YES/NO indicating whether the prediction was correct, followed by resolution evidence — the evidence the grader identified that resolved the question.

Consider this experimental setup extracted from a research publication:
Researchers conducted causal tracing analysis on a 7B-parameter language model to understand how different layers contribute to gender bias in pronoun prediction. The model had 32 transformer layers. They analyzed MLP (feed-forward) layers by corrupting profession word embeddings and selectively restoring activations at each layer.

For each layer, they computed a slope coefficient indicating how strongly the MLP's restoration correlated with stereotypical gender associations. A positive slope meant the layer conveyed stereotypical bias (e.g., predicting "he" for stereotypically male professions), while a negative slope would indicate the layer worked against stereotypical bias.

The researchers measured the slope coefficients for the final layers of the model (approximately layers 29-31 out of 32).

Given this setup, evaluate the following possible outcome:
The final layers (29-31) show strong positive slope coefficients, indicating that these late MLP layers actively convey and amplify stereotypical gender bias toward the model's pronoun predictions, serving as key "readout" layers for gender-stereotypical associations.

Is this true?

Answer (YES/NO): NO